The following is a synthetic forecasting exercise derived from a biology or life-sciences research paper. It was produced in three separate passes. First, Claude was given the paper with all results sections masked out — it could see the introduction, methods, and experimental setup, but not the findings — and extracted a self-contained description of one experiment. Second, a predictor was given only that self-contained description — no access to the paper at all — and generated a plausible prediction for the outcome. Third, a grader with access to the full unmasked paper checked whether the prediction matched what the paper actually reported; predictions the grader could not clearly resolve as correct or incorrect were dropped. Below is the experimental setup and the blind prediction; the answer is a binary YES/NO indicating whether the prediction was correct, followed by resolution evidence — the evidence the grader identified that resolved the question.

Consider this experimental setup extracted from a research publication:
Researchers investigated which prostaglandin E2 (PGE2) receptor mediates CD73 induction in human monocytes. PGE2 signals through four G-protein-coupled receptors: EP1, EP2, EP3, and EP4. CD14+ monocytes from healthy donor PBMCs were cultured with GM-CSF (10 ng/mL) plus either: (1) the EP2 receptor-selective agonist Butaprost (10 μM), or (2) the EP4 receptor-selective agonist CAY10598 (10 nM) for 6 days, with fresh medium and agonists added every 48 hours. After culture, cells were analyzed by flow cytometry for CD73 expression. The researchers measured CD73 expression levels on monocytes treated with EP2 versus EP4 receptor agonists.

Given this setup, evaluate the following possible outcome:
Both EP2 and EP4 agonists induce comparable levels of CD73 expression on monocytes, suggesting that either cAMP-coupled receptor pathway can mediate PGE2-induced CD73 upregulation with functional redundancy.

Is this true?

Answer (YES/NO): NO